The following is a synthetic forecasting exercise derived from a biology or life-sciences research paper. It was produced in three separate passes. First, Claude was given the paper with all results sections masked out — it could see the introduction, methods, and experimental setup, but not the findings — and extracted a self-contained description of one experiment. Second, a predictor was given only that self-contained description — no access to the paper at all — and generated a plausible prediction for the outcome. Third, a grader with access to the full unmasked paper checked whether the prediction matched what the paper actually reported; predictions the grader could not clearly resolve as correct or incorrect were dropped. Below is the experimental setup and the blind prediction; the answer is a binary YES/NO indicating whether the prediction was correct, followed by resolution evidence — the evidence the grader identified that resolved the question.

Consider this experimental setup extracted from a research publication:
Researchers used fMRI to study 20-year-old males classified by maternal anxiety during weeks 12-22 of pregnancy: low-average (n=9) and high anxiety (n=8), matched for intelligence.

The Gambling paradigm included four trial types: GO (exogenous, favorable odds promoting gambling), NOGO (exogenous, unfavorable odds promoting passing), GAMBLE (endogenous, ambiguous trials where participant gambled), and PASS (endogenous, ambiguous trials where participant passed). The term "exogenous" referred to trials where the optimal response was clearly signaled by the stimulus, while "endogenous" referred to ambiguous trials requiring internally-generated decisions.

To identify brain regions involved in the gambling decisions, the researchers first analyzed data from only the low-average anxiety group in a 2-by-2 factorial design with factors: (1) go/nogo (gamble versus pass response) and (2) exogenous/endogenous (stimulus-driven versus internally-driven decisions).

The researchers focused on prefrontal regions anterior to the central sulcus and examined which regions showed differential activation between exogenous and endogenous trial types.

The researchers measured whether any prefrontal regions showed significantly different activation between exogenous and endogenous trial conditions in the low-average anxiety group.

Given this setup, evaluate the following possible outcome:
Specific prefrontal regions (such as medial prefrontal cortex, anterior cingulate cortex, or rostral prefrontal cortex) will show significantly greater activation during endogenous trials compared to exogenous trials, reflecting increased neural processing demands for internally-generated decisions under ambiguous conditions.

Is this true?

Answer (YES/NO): YES